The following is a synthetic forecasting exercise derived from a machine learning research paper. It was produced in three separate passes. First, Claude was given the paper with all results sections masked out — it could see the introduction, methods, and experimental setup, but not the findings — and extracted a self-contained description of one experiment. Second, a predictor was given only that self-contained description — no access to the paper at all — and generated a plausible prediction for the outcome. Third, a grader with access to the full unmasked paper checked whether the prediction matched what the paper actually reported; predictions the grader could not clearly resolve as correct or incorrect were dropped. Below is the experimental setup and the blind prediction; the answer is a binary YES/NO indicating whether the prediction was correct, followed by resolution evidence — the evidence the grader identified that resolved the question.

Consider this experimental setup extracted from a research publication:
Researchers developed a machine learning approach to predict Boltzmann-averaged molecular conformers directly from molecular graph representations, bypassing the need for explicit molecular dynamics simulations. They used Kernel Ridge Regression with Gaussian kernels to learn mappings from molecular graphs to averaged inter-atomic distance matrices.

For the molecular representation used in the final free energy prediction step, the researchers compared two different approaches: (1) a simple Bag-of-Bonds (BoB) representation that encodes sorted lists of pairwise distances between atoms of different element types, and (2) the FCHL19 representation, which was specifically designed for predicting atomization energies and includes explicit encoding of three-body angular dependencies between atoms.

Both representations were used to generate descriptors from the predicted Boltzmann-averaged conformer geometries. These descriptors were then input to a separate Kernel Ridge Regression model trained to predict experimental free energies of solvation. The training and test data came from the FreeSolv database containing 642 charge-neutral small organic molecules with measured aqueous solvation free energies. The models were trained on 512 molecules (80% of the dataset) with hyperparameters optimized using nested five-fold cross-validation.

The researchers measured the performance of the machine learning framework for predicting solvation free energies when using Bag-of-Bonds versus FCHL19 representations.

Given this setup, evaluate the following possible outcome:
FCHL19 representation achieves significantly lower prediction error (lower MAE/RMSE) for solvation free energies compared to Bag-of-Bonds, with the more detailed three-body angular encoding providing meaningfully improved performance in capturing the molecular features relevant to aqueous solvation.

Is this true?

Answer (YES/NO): NO